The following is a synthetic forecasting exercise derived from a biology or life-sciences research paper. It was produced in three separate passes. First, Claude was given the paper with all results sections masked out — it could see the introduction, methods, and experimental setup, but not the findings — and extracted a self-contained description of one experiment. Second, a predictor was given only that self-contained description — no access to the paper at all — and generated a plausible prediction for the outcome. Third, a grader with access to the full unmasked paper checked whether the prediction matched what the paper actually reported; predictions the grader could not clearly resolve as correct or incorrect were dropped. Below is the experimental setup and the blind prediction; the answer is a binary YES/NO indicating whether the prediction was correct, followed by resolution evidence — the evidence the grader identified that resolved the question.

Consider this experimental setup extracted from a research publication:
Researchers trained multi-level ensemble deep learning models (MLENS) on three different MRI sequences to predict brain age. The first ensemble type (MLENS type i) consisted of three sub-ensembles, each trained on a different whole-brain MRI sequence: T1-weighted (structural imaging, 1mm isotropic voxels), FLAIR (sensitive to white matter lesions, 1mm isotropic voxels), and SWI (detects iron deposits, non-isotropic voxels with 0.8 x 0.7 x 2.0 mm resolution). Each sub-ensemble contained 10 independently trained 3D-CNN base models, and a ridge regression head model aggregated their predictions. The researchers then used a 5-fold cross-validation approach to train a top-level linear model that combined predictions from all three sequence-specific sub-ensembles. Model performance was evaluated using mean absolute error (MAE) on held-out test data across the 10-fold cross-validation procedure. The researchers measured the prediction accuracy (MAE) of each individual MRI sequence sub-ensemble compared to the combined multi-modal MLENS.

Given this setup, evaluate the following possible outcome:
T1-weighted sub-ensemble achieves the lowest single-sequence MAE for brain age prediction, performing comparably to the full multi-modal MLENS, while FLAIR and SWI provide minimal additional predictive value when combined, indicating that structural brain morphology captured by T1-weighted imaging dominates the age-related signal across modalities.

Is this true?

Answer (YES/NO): NO